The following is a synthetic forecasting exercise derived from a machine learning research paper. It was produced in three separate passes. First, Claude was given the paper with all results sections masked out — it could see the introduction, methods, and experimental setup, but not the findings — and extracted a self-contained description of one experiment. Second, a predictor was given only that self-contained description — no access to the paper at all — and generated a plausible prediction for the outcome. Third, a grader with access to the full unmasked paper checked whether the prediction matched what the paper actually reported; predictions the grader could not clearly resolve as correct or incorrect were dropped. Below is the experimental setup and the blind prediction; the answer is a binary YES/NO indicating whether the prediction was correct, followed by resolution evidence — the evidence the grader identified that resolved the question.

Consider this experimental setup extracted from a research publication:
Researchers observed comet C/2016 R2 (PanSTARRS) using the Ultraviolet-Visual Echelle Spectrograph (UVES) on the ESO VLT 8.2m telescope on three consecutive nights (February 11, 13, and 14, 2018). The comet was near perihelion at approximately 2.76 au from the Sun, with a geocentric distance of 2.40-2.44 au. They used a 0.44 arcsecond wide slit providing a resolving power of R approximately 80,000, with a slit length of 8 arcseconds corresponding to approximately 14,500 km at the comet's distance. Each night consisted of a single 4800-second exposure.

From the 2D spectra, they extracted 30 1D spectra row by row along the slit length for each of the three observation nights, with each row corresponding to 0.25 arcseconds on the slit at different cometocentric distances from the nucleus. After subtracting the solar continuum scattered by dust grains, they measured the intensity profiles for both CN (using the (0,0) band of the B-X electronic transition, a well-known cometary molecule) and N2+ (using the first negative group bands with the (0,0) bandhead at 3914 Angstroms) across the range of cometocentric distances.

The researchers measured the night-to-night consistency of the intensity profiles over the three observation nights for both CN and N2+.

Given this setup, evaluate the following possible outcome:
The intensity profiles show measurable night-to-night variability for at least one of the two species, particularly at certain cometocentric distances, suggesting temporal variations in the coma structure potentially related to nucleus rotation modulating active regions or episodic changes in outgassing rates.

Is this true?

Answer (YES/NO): YES